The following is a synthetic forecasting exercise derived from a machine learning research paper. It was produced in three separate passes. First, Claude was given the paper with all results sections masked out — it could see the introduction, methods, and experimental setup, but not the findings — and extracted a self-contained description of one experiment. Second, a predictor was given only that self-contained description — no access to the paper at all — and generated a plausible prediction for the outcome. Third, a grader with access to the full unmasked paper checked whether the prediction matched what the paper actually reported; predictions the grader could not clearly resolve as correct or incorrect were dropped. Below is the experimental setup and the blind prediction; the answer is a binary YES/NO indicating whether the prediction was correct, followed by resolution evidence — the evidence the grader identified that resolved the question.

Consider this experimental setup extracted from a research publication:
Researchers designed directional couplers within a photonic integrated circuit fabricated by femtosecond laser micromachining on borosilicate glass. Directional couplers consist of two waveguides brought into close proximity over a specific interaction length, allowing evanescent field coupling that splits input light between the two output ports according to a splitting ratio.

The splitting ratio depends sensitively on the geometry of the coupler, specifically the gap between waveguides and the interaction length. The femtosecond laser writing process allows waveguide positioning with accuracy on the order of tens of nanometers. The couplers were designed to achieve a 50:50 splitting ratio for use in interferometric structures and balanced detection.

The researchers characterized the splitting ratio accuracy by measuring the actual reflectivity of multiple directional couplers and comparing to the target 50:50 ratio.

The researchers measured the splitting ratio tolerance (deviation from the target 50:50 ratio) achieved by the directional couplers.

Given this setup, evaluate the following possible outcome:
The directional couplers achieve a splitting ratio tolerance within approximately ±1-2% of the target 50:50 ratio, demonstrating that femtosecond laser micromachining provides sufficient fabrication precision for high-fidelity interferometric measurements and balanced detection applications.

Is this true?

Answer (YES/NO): YES